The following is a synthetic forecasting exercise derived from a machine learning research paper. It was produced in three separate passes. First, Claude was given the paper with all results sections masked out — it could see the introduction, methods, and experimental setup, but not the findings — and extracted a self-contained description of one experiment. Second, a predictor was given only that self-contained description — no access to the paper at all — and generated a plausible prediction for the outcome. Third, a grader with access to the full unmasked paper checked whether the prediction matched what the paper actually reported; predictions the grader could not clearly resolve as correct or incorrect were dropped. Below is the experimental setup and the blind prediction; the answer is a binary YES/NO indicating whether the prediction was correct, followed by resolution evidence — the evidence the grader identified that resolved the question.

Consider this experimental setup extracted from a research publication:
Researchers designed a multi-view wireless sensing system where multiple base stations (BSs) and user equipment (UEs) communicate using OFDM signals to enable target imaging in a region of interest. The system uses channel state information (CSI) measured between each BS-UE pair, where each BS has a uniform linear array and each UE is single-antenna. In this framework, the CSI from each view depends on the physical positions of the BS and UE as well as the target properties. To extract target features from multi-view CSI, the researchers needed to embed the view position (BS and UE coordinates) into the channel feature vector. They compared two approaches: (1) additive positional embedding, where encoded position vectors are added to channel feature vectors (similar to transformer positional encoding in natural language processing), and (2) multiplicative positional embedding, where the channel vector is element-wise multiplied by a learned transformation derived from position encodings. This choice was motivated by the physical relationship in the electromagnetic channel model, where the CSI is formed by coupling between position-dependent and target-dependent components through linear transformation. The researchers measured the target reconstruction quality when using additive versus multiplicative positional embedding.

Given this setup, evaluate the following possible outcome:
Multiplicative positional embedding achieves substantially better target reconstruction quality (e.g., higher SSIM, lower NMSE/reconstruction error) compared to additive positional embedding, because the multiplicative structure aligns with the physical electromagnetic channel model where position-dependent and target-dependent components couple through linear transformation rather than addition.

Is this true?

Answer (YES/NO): YES